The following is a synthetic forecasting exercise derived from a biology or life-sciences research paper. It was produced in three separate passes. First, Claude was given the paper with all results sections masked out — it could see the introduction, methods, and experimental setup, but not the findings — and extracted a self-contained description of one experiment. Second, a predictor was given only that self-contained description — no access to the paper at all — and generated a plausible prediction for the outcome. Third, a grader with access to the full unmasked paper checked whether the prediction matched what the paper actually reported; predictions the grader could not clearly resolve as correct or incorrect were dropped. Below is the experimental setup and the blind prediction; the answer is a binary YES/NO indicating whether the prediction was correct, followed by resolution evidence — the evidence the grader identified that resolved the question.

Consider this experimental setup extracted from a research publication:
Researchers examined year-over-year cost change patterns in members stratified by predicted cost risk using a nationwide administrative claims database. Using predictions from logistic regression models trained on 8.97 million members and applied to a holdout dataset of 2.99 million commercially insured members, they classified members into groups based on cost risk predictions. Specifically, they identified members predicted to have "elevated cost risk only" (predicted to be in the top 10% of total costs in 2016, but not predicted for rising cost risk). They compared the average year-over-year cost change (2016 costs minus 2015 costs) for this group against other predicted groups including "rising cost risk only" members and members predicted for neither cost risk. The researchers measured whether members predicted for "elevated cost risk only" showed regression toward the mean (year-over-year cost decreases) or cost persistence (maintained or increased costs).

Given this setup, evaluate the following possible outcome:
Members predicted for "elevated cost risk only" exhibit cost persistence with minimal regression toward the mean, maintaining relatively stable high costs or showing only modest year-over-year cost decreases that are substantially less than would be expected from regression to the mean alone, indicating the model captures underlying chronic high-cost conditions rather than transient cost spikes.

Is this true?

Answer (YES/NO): NO